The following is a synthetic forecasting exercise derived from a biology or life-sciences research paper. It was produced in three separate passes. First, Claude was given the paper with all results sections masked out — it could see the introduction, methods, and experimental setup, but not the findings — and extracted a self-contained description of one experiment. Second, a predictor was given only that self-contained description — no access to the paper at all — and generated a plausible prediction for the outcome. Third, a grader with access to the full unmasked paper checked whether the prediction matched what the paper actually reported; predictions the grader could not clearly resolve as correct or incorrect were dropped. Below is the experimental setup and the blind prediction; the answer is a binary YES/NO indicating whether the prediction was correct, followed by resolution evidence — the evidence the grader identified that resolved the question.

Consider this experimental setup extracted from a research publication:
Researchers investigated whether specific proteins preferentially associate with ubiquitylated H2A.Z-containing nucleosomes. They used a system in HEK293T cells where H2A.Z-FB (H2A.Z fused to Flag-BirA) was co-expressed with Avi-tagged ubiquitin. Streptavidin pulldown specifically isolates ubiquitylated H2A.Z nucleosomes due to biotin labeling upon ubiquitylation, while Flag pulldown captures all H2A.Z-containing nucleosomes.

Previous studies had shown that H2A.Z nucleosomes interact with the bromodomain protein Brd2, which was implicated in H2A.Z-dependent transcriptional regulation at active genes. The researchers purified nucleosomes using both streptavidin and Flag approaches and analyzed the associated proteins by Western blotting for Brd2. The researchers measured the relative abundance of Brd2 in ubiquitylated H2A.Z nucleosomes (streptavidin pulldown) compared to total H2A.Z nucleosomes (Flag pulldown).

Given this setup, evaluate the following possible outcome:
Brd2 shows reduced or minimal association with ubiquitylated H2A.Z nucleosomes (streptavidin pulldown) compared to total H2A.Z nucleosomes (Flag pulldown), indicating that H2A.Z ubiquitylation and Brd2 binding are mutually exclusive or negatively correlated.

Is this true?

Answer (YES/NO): YES